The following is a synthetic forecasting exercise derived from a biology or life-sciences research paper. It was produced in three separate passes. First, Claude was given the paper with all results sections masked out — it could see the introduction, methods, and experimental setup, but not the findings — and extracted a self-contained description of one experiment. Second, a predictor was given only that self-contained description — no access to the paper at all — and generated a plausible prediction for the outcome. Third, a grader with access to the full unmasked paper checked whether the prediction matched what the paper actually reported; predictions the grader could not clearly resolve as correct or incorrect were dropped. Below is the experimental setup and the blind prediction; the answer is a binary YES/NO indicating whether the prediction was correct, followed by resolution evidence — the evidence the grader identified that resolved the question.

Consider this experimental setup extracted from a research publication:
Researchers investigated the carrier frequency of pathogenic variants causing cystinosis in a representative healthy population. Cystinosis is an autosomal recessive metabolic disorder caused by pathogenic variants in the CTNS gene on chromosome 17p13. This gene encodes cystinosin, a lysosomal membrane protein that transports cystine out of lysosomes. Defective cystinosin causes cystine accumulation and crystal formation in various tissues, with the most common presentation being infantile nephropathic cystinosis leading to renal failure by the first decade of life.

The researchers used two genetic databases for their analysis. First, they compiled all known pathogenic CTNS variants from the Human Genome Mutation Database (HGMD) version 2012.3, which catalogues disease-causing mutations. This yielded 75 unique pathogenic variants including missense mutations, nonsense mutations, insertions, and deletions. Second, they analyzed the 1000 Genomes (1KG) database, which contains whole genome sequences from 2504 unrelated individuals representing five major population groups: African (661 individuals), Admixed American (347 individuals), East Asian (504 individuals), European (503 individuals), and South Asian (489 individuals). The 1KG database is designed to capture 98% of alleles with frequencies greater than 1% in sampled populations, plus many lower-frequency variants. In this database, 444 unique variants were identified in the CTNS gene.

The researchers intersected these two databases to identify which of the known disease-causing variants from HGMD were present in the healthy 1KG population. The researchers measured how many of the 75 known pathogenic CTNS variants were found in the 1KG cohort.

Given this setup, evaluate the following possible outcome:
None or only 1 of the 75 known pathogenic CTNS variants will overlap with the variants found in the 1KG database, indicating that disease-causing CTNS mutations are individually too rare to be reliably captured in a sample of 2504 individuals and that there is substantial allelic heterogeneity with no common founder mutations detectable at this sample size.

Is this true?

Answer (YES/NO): NO